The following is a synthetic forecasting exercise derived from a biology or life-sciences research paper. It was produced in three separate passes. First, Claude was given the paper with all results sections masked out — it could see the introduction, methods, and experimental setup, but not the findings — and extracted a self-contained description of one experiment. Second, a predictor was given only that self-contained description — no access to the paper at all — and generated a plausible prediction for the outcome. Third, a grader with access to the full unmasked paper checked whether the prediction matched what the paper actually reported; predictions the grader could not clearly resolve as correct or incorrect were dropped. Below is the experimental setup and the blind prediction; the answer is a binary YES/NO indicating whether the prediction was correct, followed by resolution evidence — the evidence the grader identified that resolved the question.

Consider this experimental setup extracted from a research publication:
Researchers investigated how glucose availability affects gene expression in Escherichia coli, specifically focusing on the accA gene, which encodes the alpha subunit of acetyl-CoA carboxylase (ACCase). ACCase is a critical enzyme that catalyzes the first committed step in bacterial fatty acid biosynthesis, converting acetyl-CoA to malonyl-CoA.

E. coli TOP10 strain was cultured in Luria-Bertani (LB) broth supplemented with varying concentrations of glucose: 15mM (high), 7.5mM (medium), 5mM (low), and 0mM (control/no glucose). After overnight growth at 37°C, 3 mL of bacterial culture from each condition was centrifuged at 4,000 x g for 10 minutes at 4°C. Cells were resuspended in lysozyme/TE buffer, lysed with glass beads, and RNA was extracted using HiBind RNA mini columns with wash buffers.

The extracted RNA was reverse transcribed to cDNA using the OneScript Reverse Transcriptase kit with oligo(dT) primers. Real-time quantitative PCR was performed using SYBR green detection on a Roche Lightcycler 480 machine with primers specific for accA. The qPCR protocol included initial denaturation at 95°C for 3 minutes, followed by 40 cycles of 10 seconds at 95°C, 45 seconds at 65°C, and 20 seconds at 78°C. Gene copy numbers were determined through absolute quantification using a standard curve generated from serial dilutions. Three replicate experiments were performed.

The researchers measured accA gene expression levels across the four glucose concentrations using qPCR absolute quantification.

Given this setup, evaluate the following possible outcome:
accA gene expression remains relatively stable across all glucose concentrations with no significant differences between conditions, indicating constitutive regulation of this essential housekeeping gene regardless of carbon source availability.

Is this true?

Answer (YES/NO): NO